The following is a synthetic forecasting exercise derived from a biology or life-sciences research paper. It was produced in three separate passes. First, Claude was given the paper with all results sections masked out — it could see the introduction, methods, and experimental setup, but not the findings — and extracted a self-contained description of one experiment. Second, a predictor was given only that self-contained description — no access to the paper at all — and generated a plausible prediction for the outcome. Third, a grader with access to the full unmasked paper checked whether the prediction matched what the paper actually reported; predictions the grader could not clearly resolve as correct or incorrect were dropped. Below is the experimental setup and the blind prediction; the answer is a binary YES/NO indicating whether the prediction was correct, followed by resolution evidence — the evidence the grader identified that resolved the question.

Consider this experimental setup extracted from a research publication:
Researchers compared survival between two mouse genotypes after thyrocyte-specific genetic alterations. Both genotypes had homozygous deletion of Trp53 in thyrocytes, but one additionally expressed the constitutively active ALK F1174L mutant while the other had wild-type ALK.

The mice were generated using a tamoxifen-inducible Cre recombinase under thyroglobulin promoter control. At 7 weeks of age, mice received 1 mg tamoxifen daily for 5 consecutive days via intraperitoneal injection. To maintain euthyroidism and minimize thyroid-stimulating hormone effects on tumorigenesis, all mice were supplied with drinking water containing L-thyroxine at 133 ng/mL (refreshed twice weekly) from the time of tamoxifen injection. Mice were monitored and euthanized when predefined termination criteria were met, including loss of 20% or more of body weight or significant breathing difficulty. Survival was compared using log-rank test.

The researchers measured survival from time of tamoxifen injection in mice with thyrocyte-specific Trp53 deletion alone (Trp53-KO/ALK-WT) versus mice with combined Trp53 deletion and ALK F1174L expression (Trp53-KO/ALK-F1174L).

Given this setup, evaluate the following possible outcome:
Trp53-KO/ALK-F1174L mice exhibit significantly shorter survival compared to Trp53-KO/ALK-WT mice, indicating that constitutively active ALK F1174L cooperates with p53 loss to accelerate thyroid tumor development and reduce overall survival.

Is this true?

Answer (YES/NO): YES